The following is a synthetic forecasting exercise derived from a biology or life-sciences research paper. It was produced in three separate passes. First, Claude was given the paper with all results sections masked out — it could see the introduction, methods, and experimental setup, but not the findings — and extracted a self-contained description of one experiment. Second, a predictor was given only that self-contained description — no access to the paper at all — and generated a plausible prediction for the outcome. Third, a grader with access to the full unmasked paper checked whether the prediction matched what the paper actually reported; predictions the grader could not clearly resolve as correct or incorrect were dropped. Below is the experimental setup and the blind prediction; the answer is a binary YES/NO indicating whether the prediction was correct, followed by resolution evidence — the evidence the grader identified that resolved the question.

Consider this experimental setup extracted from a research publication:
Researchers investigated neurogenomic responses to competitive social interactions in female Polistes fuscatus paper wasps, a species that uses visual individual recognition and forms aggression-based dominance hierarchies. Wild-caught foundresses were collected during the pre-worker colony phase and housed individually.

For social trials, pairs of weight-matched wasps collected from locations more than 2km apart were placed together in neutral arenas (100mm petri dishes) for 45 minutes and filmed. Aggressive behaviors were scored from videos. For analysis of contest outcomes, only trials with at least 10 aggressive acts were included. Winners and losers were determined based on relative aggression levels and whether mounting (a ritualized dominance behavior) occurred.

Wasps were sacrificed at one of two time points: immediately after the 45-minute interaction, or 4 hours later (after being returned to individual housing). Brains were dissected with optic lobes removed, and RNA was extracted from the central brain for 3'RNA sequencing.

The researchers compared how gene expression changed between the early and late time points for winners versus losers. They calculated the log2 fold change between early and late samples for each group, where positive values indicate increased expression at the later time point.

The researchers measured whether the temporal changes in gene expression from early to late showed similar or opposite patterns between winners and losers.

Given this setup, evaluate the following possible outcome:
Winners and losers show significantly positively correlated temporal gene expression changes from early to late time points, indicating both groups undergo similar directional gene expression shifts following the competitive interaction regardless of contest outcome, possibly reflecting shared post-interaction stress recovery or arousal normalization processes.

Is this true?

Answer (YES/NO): NO